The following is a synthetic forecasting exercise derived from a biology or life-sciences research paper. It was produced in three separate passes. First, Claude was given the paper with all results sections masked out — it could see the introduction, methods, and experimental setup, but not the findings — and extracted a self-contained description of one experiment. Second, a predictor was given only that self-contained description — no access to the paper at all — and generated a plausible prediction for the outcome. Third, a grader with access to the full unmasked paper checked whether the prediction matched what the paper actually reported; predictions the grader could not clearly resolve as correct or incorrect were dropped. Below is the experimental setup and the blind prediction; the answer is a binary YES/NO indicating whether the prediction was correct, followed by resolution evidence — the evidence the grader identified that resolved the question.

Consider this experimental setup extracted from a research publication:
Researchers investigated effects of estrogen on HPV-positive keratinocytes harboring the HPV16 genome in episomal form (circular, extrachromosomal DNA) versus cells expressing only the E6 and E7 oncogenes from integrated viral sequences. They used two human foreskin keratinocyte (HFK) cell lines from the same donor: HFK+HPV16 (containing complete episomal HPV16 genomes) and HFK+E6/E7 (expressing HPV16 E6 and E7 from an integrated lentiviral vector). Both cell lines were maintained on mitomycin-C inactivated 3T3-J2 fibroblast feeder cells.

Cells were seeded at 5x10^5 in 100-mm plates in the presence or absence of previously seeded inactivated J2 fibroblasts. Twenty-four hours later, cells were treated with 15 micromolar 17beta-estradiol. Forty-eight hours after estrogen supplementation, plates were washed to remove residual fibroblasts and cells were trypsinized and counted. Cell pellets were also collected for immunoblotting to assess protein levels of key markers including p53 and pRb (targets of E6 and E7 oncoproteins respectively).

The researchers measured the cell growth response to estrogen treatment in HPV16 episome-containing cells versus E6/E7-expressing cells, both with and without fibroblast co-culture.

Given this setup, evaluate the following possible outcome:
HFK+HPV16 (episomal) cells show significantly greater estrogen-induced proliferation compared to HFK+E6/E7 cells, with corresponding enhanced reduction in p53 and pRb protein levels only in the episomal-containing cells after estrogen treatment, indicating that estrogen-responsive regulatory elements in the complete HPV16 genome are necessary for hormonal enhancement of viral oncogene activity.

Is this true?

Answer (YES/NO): NO